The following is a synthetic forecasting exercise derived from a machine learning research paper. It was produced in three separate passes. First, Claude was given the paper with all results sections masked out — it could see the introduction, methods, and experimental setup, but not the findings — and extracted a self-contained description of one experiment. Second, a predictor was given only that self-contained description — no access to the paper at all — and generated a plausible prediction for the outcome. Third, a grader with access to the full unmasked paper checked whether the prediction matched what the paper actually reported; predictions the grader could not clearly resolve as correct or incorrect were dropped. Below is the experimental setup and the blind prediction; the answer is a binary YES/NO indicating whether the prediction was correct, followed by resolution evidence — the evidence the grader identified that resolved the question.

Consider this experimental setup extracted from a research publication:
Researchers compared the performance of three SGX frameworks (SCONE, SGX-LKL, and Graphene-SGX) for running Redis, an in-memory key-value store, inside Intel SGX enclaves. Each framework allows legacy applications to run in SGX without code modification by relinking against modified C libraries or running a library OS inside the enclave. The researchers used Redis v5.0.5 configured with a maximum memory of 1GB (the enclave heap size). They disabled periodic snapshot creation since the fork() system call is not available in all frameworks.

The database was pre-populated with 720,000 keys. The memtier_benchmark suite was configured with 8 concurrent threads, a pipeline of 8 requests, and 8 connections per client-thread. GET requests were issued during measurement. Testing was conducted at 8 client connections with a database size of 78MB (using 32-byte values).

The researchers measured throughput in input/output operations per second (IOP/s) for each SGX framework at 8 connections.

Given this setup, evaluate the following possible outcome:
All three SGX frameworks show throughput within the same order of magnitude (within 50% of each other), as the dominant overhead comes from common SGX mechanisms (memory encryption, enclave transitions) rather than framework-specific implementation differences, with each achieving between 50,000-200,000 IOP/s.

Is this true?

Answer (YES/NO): NO